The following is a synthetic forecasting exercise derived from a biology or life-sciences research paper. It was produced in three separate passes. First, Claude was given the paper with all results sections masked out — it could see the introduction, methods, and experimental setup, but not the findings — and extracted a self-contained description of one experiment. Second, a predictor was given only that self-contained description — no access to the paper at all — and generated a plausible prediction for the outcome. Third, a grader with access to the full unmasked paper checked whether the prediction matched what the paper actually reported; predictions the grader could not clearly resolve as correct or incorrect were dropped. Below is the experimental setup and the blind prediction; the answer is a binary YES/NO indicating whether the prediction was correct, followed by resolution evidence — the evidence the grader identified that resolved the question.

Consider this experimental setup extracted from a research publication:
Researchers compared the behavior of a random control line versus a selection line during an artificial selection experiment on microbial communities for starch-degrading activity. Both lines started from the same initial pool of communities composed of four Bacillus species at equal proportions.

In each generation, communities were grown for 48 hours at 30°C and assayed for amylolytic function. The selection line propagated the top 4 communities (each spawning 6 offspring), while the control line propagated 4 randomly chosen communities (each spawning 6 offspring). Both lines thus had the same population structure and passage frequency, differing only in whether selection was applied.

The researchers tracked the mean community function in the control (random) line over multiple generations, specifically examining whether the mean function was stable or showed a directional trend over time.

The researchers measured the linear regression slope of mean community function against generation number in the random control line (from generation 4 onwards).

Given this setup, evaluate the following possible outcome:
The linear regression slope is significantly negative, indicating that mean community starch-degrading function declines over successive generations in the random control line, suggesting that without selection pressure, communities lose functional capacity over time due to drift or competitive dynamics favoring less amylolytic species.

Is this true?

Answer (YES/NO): YES